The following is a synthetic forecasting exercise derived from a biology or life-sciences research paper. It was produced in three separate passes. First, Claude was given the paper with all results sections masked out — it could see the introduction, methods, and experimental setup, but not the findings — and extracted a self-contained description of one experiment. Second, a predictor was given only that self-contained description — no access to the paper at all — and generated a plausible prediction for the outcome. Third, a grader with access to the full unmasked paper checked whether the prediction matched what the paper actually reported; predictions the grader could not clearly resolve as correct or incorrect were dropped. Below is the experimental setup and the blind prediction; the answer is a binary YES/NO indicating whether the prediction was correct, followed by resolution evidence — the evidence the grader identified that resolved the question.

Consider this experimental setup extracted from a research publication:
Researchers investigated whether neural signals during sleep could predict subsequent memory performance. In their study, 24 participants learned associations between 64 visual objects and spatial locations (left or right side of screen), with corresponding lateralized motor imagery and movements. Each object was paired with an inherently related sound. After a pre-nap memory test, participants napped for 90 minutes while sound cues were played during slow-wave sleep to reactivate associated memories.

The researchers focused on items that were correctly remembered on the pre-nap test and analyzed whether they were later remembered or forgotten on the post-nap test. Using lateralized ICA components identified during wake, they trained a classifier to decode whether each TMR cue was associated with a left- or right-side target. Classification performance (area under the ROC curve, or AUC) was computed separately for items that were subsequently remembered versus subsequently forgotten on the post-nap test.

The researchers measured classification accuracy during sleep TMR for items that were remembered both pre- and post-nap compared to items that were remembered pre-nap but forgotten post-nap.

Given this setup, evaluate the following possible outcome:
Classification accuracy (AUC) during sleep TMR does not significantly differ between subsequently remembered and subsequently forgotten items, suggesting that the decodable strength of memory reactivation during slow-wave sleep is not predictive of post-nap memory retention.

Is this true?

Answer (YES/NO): NO